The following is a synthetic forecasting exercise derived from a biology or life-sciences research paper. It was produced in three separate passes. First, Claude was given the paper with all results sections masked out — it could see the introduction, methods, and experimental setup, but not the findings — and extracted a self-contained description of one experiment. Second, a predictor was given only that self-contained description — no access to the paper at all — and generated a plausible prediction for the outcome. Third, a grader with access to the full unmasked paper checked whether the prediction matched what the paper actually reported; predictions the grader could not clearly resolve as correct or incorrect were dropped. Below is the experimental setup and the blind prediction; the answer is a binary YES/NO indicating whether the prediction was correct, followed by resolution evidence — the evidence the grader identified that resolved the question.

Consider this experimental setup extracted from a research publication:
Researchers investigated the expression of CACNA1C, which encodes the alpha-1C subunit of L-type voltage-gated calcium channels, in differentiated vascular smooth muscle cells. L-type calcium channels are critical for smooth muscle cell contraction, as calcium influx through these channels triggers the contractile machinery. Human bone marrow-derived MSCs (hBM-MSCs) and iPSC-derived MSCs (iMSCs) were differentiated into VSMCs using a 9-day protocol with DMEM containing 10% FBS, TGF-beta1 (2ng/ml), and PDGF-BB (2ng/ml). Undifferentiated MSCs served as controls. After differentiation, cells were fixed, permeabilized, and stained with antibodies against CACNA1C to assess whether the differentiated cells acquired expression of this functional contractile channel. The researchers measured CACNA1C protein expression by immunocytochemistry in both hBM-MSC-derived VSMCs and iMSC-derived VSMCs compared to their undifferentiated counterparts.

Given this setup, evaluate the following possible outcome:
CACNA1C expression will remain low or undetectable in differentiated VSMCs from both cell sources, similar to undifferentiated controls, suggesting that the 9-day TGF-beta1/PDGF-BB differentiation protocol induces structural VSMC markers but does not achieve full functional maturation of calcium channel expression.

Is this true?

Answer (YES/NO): NO